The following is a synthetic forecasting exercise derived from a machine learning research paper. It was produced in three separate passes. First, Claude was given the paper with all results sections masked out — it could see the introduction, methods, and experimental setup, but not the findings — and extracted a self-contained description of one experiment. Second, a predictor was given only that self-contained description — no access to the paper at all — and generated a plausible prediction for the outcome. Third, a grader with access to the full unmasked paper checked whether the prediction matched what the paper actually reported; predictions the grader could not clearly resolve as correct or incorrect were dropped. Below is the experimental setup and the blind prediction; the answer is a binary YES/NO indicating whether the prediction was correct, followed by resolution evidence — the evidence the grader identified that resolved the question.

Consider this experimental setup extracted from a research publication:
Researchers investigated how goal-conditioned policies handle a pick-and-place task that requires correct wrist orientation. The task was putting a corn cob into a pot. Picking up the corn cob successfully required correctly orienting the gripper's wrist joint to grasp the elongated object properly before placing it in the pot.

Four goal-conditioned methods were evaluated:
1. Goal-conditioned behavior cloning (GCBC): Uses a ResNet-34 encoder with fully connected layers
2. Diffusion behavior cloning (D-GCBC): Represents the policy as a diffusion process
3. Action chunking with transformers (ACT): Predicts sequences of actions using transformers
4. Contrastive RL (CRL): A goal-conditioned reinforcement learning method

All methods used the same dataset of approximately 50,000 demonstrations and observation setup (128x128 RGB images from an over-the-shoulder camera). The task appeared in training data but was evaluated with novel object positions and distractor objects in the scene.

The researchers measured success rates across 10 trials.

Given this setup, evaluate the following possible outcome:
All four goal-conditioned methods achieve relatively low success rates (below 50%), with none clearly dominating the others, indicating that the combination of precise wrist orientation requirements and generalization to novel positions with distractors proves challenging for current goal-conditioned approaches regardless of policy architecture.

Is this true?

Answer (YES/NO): NO